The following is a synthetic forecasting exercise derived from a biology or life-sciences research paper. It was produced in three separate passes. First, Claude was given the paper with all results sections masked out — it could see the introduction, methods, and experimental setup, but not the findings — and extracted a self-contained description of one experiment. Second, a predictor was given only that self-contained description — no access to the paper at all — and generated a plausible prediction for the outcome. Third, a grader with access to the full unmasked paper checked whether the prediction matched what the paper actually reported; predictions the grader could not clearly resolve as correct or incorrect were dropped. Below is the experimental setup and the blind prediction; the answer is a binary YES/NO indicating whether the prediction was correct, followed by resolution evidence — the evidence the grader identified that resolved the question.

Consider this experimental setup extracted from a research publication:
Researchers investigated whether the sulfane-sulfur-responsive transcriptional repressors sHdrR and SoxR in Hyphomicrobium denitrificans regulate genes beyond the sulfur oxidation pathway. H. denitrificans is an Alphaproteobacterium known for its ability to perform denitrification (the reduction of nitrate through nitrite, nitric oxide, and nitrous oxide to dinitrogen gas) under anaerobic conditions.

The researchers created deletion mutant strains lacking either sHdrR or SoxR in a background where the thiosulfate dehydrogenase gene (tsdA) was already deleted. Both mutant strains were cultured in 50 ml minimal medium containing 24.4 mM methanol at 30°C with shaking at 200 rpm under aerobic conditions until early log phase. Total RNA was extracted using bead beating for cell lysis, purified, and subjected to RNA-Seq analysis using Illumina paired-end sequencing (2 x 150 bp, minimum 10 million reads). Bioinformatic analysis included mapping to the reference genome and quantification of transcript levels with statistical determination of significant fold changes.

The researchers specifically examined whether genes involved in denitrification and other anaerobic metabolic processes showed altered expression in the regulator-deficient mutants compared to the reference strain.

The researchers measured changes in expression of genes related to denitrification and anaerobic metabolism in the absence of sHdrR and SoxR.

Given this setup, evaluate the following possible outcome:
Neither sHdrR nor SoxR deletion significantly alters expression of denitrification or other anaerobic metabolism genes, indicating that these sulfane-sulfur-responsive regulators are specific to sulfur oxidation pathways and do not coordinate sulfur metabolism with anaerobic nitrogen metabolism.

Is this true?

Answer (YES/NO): NO